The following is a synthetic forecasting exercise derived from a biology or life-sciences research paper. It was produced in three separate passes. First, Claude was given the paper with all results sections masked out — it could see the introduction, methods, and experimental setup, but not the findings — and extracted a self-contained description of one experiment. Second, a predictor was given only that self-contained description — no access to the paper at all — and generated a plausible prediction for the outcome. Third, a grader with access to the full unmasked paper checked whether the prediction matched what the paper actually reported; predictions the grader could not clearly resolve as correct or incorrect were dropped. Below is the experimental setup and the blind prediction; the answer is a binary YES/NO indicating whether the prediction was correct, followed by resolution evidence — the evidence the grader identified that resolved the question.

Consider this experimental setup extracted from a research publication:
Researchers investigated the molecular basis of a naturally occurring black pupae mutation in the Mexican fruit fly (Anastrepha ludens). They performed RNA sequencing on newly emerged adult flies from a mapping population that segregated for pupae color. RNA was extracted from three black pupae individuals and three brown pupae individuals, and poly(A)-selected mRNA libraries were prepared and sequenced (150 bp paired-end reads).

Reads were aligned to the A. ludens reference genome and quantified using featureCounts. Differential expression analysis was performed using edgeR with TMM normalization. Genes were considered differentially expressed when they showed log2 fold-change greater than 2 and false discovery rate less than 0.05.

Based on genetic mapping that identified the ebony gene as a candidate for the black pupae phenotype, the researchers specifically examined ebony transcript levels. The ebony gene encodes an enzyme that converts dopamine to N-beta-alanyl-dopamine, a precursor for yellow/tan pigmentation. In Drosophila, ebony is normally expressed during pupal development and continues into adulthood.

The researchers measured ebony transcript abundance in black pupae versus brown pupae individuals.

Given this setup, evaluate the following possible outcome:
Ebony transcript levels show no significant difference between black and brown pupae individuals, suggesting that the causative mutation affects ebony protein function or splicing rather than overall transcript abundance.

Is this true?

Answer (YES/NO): NO